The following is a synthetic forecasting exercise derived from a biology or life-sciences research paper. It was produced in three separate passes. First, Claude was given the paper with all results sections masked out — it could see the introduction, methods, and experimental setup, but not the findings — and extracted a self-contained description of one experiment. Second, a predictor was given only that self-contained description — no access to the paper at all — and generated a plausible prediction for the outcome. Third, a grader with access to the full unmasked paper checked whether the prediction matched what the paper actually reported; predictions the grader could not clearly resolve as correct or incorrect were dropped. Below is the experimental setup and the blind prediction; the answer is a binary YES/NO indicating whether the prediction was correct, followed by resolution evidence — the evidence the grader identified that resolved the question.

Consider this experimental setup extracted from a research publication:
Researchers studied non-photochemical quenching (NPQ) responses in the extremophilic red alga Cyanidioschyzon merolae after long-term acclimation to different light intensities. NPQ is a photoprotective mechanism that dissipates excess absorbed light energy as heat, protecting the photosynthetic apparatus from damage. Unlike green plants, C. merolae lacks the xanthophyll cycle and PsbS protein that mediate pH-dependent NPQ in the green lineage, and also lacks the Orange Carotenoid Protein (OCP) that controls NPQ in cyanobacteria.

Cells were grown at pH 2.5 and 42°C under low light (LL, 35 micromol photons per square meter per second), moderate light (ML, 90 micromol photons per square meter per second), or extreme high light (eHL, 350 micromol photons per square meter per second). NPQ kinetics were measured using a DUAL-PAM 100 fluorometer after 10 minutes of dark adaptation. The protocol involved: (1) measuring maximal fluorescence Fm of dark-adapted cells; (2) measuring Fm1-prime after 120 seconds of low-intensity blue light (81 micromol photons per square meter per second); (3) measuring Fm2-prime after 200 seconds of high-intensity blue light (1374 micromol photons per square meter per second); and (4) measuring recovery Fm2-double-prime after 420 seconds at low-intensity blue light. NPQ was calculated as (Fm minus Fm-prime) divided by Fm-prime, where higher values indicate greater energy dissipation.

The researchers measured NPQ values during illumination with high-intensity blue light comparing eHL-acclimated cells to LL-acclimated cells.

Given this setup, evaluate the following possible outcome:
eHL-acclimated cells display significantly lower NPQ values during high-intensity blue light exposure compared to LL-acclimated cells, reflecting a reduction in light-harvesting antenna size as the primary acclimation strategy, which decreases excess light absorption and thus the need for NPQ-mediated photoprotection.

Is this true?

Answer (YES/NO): NO